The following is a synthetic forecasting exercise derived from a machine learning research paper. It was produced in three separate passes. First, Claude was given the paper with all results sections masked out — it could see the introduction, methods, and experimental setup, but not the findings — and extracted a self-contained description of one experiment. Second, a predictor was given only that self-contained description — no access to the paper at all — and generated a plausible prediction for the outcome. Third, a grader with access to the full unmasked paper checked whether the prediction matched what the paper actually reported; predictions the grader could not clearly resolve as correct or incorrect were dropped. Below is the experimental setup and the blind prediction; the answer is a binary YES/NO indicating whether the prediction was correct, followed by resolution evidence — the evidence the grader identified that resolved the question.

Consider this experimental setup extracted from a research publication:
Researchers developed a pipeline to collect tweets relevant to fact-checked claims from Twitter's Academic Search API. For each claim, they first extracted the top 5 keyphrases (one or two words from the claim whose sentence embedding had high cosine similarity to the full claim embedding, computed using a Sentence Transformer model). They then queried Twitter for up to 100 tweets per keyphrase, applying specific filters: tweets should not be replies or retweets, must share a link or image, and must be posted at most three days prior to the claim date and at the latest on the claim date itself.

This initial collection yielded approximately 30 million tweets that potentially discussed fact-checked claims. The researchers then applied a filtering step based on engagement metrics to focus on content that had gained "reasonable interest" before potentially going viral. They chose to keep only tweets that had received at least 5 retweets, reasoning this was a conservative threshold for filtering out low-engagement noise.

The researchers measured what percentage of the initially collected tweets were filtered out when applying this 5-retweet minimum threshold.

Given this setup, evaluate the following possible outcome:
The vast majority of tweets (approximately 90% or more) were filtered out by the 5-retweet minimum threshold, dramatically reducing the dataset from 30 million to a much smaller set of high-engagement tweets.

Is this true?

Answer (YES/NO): YES